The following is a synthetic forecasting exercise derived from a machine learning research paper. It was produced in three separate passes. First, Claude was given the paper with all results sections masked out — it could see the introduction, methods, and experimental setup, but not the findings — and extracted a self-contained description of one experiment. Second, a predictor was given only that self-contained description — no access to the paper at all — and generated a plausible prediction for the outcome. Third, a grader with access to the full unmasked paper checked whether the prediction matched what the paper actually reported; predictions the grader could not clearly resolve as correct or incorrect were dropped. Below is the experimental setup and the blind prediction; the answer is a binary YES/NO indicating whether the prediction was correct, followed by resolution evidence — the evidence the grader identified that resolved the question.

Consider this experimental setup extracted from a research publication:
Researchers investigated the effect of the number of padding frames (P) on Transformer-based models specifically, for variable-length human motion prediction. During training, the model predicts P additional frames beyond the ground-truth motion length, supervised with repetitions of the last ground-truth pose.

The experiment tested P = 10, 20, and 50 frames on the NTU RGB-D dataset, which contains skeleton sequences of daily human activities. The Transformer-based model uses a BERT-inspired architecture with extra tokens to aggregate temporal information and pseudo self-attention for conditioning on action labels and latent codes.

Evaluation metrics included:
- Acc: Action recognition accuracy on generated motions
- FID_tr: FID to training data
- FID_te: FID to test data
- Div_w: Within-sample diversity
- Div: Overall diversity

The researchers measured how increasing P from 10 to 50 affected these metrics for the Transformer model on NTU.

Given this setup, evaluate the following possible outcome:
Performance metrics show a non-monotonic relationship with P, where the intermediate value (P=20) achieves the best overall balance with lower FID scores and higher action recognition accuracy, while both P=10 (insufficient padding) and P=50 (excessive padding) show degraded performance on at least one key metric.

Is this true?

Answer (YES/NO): YES